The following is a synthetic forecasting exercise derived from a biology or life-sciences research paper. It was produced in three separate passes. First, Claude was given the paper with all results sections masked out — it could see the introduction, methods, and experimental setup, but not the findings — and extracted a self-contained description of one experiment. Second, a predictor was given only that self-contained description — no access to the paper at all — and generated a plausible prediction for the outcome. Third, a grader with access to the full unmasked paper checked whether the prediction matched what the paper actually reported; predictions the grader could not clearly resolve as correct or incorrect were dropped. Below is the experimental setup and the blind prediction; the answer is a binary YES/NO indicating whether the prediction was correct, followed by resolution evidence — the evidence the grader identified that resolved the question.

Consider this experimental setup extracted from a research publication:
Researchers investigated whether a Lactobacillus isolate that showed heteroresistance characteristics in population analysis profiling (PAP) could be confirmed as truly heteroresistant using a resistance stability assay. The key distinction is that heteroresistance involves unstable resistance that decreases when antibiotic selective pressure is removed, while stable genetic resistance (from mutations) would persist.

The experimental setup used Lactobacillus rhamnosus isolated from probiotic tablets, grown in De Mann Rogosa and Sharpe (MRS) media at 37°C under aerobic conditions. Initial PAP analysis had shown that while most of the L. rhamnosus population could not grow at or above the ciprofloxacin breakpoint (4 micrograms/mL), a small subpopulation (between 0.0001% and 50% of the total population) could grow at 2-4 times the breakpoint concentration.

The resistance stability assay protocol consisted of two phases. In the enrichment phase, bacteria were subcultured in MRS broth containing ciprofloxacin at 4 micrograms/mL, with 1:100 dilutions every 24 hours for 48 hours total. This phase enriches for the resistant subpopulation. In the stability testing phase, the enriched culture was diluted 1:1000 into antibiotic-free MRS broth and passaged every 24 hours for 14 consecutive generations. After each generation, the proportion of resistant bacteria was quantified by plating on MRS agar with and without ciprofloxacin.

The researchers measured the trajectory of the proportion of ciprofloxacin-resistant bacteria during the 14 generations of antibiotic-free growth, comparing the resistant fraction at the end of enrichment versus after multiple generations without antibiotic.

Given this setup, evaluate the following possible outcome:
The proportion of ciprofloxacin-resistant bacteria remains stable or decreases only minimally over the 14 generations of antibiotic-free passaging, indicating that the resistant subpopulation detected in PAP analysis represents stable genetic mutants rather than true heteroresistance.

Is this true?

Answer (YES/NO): NO